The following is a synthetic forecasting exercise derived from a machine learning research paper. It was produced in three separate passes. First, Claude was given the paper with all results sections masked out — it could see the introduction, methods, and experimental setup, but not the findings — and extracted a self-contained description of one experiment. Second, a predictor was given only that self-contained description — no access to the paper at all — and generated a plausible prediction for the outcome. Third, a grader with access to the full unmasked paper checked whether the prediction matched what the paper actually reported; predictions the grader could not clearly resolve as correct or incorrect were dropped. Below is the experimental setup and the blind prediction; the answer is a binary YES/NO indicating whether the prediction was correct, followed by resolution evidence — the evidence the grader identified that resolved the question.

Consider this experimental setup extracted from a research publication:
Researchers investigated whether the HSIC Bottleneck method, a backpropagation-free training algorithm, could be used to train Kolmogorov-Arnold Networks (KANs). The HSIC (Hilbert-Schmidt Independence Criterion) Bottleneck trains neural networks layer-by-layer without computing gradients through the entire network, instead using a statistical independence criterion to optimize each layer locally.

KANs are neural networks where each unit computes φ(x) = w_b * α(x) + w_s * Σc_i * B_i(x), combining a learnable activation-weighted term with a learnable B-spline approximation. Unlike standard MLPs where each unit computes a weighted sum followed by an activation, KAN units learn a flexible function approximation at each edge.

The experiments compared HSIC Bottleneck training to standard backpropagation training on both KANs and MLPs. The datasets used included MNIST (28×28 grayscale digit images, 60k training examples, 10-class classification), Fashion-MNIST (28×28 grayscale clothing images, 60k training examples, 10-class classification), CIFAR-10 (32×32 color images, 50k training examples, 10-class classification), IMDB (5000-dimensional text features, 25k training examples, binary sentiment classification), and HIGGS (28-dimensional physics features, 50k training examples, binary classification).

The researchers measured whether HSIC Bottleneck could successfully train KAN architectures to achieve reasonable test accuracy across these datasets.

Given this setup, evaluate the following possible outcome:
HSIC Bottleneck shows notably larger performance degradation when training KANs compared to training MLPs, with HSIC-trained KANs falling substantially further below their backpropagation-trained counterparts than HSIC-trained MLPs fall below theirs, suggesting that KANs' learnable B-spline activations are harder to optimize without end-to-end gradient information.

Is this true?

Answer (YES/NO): NO